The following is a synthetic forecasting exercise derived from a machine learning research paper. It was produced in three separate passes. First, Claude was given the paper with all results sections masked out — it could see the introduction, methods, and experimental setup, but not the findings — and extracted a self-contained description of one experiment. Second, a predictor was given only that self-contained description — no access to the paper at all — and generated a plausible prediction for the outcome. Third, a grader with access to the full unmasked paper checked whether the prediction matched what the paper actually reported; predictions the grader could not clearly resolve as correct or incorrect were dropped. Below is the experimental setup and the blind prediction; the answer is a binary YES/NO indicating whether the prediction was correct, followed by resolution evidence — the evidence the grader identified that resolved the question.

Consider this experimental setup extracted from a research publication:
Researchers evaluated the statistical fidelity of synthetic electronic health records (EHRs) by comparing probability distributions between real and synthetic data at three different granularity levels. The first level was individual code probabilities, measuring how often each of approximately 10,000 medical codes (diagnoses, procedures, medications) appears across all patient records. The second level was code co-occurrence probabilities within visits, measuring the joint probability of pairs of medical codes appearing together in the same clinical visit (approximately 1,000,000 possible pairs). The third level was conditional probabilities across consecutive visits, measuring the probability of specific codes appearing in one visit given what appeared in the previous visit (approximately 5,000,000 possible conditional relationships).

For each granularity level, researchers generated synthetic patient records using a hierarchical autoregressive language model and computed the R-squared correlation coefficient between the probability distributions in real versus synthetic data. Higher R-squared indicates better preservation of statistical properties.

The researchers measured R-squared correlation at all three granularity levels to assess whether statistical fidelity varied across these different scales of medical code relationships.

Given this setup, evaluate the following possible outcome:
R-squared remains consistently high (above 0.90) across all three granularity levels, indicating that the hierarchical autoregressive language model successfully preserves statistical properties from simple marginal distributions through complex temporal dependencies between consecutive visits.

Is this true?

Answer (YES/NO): NO